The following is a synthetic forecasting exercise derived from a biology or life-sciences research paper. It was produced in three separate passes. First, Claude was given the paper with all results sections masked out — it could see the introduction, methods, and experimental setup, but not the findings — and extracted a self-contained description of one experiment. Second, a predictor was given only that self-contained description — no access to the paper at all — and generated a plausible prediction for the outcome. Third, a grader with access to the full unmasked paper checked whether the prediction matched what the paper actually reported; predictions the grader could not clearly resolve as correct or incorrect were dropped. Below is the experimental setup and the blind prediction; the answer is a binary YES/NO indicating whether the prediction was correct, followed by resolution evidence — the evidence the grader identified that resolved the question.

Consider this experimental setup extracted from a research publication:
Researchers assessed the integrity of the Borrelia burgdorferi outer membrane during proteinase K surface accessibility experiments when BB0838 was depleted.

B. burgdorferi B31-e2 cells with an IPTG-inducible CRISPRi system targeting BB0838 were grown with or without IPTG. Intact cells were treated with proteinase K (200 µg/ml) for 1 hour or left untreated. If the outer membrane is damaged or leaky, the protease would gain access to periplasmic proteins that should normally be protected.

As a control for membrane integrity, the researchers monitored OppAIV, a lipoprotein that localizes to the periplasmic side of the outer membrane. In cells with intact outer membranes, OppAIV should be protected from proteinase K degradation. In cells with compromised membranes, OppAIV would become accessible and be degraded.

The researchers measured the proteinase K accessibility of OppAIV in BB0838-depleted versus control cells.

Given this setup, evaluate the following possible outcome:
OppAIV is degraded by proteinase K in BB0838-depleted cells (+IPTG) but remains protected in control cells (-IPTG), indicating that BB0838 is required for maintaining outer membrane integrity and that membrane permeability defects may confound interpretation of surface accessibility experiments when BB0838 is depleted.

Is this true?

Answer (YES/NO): NO